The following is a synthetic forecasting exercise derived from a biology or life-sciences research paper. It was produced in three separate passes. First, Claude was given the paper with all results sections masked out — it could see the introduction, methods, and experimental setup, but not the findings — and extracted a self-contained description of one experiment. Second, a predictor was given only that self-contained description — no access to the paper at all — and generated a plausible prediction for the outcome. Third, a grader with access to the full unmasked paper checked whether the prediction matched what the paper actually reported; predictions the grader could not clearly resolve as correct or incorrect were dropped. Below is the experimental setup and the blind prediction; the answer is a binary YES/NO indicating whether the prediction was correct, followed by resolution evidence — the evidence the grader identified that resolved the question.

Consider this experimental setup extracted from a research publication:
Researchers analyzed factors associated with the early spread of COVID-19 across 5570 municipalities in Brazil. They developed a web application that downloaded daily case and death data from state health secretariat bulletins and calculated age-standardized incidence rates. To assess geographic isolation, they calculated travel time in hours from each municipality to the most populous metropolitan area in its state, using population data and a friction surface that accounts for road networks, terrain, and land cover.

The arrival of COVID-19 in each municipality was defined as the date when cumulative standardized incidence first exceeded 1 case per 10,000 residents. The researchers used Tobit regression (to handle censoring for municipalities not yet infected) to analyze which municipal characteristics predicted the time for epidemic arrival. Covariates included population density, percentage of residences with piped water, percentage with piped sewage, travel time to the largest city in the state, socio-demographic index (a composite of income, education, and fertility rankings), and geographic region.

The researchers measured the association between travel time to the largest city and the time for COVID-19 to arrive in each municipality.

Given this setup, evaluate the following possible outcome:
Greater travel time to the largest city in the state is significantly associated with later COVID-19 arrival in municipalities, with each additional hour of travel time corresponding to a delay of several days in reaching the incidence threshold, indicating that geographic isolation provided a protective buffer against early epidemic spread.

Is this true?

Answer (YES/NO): NO